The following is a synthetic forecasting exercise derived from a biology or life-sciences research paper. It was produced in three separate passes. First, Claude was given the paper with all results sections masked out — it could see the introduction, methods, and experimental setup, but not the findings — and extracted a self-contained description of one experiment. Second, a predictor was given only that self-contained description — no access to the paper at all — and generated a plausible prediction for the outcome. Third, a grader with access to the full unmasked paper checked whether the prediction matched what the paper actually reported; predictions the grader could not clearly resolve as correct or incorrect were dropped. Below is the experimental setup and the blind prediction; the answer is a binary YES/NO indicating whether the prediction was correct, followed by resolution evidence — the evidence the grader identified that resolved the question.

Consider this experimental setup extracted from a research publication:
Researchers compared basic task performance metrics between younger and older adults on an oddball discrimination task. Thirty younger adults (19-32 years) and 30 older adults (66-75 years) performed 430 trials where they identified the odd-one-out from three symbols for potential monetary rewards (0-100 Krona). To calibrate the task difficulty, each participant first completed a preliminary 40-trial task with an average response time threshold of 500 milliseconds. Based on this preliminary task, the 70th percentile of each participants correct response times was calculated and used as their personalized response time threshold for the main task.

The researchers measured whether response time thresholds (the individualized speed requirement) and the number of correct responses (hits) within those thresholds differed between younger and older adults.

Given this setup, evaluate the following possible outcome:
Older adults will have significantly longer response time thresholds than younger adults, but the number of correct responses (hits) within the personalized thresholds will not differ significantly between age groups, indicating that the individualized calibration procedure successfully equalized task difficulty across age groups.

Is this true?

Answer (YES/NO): NO